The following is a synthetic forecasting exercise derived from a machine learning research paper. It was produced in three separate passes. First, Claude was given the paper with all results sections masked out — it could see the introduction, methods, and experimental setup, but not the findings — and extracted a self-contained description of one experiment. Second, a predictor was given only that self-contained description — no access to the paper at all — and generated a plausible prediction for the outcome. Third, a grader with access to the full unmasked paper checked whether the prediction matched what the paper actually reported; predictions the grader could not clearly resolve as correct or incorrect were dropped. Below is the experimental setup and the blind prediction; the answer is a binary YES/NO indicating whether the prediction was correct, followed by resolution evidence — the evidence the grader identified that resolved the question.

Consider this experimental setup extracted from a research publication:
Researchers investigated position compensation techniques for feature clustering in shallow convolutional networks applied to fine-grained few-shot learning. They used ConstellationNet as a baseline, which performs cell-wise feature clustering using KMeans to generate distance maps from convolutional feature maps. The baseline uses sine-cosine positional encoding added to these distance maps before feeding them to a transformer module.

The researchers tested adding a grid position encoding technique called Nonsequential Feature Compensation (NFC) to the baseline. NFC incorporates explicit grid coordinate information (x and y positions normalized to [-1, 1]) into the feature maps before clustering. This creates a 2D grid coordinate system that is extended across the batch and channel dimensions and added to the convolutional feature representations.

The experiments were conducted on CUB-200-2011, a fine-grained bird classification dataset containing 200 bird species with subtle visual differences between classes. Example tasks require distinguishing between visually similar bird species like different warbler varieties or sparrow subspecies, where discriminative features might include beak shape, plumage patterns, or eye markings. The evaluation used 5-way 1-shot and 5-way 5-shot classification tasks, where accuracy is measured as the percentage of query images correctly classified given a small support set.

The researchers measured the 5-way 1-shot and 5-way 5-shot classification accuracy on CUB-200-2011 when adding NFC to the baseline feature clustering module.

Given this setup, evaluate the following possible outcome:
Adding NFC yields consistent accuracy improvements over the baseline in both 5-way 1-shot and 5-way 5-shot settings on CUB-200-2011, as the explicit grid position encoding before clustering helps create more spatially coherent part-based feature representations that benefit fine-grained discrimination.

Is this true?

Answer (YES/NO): NO